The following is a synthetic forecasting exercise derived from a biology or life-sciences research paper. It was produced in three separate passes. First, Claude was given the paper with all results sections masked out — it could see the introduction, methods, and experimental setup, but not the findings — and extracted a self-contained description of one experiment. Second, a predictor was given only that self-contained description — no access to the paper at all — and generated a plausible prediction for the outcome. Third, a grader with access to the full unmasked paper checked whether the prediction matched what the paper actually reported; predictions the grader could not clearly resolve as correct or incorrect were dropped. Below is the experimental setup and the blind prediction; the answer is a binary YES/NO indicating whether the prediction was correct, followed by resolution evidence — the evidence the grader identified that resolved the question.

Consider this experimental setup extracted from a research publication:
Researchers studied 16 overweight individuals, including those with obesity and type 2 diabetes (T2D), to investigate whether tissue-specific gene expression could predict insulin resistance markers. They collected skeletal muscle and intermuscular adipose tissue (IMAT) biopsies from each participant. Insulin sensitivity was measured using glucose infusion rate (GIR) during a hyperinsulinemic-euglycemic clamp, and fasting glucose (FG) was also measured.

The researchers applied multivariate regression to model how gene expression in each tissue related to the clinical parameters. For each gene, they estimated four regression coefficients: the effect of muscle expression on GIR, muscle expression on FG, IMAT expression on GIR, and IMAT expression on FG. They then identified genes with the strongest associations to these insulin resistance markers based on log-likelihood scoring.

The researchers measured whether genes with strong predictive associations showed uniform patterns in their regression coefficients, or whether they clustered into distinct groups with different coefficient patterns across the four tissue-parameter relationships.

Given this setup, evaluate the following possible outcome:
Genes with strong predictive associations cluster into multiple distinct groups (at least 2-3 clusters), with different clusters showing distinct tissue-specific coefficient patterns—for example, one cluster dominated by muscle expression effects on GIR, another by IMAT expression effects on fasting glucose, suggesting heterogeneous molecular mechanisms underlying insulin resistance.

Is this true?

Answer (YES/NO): YES